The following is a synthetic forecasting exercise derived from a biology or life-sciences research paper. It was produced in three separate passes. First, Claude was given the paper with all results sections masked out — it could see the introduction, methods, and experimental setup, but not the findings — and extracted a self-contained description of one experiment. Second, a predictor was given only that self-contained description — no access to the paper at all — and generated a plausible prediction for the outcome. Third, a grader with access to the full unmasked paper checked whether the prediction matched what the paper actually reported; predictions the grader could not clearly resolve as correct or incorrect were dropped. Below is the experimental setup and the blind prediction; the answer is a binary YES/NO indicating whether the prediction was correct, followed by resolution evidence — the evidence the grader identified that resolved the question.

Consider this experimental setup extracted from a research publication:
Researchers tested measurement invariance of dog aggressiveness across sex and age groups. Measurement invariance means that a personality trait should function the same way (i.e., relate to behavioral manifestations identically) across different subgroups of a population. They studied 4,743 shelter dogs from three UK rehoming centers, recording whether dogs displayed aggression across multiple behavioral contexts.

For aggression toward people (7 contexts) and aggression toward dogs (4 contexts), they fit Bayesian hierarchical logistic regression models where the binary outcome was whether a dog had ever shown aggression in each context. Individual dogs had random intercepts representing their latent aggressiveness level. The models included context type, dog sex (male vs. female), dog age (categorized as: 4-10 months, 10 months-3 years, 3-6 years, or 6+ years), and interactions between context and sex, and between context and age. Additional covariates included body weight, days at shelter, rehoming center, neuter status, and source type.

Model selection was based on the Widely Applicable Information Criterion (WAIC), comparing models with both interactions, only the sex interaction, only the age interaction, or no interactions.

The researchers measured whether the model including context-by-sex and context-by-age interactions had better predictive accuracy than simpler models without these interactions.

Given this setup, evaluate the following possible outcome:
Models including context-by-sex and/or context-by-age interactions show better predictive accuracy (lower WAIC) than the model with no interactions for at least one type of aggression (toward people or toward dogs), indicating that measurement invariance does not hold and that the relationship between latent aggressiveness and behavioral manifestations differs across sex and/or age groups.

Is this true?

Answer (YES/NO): YES